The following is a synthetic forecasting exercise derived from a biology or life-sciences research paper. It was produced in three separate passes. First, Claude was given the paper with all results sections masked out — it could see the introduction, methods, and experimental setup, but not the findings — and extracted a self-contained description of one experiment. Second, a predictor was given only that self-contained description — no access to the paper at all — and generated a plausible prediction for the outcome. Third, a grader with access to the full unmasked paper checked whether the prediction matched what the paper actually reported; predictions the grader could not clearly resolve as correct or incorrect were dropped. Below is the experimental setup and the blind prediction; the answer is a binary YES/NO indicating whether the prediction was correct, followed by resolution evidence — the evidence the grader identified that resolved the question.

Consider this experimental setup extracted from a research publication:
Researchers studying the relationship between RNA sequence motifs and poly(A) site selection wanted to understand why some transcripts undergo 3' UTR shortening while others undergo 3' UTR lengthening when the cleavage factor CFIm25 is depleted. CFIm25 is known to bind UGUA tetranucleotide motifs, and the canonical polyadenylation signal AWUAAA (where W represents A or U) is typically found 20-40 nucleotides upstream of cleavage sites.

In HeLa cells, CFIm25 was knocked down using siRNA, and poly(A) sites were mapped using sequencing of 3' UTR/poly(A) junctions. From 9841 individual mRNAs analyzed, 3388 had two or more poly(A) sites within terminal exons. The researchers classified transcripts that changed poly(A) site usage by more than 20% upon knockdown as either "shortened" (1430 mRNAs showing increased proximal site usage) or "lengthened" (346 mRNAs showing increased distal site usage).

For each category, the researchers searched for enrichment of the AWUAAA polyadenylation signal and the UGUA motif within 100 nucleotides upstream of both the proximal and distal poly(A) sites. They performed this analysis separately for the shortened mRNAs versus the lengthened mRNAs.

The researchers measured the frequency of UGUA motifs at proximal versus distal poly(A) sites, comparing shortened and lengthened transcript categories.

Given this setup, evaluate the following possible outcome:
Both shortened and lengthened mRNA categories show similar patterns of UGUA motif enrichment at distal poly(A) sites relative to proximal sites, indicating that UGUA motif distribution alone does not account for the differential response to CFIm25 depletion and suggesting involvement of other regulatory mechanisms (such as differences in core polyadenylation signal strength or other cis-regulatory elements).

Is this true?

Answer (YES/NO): NO